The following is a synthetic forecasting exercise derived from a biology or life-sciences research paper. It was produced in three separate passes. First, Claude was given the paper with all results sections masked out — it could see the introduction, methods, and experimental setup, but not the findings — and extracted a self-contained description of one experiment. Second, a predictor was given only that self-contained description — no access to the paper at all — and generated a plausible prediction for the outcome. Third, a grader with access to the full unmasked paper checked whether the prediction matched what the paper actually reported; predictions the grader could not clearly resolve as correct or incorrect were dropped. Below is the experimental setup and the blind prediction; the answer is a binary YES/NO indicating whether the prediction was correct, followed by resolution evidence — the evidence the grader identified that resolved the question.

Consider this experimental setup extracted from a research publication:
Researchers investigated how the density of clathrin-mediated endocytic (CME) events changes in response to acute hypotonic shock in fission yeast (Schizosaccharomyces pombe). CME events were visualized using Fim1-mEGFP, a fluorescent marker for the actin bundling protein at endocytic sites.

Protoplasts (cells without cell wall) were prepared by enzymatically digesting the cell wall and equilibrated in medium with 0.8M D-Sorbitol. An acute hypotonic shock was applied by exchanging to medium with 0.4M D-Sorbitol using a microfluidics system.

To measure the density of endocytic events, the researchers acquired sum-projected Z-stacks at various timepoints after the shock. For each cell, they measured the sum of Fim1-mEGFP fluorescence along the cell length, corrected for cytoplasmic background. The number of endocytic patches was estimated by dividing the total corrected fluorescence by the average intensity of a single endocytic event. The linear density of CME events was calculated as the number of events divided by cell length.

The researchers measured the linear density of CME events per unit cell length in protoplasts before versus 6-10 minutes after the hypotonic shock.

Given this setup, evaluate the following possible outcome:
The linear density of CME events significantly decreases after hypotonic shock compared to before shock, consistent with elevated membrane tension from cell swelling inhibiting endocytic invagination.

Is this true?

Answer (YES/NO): NO